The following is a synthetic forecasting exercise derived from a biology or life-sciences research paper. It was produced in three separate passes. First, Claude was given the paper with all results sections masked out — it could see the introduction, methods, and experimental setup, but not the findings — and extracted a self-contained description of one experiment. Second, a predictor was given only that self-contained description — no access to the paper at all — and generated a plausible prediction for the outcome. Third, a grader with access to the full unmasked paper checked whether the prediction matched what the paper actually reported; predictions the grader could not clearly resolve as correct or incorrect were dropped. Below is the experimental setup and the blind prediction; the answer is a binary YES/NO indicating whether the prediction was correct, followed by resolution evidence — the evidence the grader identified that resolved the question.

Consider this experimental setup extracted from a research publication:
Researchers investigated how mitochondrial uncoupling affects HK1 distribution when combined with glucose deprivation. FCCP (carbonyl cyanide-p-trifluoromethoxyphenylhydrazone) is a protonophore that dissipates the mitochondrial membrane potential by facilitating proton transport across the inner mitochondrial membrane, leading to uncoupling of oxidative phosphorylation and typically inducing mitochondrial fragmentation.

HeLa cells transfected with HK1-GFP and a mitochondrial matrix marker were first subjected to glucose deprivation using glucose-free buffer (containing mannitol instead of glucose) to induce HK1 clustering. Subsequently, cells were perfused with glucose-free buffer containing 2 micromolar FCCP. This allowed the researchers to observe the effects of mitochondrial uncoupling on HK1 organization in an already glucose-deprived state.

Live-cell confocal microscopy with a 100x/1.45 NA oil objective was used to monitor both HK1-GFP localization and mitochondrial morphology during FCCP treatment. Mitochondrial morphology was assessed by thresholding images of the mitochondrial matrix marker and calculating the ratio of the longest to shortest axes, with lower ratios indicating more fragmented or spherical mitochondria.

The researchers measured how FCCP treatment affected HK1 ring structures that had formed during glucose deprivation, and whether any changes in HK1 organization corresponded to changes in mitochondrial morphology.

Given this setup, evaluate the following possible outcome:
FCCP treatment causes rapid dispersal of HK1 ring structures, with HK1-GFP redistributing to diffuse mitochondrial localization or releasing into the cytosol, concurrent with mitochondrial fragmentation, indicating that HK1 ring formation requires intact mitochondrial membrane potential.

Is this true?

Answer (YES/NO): NO